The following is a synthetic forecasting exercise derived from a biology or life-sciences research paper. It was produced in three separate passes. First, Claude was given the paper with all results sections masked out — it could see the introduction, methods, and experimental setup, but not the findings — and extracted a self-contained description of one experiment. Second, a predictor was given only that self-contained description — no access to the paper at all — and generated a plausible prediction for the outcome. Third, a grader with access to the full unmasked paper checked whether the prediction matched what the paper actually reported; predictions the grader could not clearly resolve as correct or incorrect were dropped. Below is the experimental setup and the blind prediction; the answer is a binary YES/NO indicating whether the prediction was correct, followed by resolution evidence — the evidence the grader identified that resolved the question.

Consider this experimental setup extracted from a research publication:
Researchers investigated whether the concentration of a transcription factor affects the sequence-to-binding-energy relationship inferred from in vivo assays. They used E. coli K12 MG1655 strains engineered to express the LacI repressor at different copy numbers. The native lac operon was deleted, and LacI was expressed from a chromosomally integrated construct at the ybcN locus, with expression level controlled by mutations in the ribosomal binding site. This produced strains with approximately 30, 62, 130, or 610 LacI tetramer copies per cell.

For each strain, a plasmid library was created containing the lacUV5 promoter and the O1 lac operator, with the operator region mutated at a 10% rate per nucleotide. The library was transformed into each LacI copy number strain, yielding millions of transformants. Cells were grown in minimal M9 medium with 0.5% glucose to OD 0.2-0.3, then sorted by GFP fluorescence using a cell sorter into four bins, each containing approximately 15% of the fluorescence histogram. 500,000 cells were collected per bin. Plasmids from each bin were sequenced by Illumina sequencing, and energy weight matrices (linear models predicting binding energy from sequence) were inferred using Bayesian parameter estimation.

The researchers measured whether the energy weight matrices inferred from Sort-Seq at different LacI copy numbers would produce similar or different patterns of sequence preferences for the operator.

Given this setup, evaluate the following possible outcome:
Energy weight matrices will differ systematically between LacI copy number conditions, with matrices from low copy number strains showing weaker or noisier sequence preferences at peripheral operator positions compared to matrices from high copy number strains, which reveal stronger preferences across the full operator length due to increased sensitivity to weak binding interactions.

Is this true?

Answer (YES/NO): NO